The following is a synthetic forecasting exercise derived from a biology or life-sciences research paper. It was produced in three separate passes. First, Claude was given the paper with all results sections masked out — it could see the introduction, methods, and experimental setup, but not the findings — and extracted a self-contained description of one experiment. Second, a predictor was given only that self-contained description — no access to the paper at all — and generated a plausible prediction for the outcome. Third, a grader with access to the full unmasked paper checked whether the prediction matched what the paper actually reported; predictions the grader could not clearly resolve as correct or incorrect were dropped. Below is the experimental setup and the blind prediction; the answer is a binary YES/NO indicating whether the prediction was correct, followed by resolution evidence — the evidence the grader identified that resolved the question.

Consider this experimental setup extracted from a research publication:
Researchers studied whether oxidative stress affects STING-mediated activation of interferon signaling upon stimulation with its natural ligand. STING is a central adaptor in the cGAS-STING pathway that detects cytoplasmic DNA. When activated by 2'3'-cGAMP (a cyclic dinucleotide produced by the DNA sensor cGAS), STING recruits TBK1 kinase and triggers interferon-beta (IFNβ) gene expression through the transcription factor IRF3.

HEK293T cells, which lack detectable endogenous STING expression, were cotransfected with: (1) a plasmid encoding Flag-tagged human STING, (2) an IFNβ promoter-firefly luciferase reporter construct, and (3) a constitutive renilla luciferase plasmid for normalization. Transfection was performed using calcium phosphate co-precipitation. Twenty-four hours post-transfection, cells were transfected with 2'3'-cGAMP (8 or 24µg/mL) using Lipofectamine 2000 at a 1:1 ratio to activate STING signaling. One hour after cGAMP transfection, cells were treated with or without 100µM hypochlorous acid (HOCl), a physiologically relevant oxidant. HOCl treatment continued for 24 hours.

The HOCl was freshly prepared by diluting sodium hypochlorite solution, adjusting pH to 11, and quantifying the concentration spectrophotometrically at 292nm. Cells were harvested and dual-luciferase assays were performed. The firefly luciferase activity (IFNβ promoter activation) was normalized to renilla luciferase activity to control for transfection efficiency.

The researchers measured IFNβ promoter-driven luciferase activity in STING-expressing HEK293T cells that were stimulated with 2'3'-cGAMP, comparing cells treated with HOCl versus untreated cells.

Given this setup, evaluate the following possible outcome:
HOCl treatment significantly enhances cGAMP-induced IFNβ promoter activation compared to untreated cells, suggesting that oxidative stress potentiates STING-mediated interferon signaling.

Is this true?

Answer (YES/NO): NO